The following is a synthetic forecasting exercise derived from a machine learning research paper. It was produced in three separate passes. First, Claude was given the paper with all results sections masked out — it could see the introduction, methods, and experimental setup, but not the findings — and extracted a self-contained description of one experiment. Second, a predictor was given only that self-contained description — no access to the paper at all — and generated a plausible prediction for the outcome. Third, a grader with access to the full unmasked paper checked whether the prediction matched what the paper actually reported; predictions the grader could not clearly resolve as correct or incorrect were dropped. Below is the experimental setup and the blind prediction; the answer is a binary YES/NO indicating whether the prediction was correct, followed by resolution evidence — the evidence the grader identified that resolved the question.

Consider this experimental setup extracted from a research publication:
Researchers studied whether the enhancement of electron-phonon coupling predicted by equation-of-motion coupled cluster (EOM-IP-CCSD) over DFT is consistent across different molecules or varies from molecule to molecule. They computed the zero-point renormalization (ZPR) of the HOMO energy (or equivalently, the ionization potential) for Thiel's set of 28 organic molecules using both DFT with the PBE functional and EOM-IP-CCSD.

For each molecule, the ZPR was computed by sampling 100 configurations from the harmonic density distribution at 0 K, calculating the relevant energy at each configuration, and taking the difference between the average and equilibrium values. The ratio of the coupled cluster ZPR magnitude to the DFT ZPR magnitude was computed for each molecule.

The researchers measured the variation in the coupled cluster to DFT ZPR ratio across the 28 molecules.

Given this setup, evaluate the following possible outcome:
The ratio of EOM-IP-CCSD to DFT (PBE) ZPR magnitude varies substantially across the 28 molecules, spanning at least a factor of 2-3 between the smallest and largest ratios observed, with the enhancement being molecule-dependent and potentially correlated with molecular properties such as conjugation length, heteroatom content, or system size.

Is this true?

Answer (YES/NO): NO